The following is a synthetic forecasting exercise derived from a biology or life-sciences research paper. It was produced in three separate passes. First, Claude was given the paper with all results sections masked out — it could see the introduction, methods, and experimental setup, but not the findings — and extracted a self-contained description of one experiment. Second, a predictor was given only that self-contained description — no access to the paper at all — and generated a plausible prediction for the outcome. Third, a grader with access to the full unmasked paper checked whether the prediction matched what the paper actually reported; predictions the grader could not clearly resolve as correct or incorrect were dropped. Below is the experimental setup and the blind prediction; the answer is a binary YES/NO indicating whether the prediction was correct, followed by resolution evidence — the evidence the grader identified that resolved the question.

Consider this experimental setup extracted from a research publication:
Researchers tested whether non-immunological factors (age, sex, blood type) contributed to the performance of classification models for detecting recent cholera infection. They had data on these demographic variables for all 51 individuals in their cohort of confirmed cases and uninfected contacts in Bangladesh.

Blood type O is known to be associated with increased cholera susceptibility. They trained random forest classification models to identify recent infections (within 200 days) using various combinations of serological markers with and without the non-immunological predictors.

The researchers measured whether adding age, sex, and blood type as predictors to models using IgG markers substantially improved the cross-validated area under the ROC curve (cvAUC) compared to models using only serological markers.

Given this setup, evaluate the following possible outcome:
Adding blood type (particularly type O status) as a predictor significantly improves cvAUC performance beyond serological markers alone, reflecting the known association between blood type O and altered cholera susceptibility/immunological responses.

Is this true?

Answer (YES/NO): NO